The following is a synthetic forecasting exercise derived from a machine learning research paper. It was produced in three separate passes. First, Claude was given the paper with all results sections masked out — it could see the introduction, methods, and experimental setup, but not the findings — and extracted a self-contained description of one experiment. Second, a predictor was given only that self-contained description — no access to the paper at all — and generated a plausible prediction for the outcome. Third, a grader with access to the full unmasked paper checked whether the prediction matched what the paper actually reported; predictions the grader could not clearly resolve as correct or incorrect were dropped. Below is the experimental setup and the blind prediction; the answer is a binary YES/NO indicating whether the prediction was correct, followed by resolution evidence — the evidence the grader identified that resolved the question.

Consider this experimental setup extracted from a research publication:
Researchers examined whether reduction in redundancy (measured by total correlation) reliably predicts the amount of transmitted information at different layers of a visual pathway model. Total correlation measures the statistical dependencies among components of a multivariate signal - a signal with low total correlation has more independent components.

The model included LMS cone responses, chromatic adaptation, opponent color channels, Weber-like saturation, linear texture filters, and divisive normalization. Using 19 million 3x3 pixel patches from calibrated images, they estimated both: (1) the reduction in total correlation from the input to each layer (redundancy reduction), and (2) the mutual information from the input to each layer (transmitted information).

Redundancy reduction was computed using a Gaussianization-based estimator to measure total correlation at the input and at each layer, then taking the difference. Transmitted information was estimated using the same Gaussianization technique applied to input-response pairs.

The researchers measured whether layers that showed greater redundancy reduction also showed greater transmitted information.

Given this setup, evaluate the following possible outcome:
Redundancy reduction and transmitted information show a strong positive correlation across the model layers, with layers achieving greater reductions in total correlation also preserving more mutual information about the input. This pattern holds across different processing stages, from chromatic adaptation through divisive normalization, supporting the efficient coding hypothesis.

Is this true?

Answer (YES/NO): NO